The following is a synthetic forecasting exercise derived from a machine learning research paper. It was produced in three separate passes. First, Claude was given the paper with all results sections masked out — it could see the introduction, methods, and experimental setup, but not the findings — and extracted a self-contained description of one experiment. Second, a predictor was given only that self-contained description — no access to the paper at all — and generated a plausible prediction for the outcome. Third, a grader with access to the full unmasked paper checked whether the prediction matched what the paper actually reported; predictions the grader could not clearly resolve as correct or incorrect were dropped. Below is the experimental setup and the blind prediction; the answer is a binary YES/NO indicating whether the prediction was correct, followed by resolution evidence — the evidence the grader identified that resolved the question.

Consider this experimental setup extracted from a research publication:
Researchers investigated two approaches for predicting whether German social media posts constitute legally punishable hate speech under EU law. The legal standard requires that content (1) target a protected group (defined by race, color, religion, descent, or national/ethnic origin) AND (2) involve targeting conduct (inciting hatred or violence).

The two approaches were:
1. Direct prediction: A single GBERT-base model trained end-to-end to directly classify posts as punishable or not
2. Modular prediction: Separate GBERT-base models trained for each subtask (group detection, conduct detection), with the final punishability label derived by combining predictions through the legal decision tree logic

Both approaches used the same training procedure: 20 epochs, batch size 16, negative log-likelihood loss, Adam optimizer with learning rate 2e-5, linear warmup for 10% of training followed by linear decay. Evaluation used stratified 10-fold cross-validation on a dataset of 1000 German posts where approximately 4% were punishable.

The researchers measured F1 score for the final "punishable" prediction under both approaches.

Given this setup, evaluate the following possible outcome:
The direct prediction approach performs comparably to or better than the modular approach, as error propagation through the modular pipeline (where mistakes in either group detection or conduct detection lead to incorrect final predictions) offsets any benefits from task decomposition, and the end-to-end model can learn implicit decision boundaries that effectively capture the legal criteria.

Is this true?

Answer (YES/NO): NO